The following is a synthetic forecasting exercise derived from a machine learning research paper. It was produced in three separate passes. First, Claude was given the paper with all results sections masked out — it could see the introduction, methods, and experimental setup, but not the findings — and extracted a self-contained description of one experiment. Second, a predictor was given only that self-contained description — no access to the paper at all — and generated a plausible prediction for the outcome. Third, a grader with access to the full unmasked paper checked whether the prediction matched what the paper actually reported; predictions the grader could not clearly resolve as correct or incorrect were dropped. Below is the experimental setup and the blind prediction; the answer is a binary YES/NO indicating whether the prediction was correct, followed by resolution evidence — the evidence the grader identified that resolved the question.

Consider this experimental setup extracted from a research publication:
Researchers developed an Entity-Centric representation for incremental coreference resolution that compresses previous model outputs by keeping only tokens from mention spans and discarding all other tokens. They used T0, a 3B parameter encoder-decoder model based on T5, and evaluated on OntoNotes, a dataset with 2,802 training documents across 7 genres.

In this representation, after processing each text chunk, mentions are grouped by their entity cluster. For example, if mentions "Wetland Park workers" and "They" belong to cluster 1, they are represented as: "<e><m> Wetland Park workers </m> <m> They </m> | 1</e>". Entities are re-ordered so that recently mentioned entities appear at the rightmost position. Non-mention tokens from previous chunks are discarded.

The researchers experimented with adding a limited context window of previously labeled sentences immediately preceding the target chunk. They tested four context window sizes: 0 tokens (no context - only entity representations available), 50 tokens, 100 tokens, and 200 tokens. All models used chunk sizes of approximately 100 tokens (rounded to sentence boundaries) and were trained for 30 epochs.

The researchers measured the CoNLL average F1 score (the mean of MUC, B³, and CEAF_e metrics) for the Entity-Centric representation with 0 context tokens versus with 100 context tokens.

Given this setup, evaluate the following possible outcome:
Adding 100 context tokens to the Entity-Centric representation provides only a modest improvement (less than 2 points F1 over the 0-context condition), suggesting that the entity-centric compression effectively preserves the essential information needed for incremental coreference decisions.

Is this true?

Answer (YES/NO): YES